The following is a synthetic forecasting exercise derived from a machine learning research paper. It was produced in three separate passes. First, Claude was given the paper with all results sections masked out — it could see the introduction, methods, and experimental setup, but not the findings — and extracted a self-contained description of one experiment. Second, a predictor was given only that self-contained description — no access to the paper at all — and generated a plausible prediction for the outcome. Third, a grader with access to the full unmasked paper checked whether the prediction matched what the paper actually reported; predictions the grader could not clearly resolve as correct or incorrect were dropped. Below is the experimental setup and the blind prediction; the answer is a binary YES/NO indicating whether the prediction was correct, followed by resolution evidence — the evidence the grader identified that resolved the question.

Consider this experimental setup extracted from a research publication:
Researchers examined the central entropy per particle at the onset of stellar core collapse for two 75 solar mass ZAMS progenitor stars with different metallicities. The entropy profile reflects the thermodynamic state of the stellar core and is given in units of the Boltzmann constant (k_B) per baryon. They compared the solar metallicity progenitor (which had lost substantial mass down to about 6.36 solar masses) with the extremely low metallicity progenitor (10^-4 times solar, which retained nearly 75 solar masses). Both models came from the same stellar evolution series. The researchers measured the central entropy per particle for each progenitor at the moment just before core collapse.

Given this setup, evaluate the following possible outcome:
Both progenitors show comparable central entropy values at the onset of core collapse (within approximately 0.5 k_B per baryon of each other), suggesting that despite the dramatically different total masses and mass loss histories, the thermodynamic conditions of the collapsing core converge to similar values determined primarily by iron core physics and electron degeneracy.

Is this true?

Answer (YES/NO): NO